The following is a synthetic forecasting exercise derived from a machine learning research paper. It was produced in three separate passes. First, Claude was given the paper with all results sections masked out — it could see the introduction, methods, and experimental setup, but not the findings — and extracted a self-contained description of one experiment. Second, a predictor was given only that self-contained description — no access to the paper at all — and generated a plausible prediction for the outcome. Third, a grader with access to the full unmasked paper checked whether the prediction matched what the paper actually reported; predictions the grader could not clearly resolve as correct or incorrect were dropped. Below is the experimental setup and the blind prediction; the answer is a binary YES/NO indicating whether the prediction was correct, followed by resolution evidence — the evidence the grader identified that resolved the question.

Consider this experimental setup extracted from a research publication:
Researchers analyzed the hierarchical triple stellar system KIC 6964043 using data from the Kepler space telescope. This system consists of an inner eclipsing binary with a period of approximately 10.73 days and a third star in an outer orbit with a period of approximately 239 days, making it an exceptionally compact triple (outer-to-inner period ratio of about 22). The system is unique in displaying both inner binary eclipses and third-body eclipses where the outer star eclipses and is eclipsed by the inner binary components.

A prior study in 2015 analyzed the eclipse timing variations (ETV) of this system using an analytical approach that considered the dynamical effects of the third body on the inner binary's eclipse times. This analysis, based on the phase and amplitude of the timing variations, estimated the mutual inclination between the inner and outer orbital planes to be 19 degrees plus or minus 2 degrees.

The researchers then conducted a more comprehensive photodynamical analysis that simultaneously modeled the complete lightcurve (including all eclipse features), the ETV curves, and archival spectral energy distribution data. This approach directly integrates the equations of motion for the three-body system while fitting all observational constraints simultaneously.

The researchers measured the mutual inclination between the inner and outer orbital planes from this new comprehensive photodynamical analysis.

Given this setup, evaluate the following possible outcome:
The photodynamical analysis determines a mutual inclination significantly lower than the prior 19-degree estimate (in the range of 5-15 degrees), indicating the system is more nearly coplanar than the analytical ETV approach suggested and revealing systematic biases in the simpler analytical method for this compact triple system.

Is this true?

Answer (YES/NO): NO